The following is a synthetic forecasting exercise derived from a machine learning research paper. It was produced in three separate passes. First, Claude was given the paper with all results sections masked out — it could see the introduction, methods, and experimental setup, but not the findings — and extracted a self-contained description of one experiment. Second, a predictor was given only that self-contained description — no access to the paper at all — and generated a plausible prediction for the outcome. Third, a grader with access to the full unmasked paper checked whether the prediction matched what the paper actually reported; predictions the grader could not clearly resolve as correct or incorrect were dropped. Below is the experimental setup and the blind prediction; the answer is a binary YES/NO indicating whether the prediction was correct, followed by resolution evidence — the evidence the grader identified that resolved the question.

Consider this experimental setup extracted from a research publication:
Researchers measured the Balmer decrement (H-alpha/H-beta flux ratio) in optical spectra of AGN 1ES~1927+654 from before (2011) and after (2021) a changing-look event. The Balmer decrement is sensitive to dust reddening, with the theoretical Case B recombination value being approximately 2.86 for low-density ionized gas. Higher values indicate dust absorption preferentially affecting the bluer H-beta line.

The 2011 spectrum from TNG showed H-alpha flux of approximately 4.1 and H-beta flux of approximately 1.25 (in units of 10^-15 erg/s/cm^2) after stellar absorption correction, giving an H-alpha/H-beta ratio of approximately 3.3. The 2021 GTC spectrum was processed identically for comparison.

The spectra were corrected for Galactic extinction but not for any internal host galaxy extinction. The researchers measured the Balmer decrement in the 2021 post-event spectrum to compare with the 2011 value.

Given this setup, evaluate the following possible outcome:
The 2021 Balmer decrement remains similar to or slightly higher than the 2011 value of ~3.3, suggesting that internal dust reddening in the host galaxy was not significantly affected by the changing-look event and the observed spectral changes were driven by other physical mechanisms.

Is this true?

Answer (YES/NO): YES